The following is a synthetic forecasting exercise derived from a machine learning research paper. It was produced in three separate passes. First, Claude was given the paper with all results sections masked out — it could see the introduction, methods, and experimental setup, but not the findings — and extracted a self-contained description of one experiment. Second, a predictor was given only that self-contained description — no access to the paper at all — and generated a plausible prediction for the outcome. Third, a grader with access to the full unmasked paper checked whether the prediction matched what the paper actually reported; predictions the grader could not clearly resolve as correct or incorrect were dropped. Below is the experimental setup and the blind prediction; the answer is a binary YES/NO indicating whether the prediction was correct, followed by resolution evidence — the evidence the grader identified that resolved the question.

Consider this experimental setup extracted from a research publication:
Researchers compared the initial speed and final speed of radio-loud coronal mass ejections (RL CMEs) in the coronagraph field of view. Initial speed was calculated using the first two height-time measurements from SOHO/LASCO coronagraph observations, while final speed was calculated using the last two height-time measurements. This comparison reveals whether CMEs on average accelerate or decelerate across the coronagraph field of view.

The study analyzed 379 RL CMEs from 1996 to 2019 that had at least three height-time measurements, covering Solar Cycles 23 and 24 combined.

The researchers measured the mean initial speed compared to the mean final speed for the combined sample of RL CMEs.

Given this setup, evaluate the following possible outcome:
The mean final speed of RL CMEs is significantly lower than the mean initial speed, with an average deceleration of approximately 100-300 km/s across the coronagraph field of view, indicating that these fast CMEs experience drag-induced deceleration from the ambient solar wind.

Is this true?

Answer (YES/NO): NO